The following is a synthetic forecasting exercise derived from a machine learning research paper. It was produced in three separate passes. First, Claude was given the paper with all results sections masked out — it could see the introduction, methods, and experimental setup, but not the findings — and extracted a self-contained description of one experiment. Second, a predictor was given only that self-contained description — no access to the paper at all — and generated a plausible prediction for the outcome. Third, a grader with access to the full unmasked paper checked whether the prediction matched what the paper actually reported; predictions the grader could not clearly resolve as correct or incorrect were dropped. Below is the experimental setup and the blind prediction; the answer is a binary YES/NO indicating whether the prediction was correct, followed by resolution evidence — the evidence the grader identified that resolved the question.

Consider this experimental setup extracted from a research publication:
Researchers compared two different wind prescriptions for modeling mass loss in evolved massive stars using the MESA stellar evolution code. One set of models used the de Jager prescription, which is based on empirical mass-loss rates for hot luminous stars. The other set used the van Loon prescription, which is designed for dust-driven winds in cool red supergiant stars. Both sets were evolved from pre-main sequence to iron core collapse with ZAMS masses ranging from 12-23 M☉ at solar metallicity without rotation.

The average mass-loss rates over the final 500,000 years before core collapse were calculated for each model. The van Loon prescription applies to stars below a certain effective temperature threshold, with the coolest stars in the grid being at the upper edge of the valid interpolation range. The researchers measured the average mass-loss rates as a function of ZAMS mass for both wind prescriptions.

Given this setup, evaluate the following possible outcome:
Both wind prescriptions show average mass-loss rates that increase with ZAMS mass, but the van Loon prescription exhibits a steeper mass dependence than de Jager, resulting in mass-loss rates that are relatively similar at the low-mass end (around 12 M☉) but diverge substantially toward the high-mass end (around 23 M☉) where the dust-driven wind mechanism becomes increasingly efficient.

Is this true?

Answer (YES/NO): NO